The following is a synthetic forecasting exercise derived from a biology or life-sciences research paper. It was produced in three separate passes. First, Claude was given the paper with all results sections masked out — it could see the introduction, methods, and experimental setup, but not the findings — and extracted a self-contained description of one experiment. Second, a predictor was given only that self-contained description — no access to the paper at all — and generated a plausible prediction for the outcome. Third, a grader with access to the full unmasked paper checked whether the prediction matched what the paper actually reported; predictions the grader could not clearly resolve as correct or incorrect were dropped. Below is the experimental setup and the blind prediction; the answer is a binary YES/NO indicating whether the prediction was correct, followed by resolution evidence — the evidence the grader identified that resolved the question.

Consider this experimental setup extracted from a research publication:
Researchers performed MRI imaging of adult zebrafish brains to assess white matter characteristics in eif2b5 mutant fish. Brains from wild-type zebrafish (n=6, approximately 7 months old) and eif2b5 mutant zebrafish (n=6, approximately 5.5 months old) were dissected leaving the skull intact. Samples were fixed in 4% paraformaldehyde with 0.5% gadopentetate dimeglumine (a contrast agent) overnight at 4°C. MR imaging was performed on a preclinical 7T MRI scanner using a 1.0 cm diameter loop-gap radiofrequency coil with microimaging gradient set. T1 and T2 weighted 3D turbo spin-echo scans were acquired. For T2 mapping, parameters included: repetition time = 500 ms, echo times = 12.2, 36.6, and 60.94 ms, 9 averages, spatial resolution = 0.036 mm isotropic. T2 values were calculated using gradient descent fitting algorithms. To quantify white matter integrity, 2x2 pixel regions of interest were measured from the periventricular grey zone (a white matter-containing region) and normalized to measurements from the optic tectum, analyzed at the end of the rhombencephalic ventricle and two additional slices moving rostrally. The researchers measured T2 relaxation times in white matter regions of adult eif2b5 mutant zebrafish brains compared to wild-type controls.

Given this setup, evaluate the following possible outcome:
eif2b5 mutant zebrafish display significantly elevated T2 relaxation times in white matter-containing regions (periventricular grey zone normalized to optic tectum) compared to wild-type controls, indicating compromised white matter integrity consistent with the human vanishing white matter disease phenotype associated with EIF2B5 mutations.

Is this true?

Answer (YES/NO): YES